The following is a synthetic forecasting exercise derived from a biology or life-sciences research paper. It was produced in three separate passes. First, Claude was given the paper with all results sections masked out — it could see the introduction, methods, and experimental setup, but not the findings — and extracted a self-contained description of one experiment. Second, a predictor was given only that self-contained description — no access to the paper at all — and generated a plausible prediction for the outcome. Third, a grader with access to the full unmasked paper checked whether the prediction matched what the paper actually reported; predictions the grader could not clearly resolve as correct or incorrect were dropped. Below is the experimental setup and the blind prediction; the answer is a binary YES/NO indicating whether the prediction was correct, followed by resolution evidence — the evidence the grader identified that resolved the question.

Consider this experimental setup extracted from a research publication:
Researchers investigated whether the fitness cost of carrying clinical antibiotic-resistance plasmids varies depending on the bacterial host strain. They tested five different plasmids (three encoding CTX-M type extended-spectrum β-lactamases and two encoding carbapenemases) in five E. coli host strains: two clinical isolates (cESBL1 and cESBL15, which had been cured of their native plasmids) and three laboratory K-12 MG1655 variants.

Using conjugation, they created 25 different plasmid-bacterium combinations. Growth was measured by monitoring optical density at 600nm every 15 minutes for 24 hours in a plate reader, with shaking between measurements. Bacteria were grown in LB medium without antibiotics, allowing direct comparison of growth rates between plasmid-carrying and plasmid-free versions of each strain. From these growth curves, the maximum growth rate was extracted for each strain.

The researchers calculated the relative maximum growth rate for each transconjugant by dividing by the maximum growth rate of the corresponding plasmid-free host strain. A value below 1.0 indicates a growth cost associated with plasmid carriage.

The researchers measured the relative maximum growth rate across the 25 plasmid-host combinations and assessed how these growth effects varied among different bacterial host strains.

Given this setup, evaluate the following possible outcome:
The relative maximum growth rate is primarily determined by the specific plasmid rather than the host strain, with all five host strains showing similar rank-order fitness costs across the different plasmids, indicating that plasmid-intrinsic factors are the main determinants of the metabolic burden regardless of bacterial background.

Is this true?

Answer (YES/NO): NO